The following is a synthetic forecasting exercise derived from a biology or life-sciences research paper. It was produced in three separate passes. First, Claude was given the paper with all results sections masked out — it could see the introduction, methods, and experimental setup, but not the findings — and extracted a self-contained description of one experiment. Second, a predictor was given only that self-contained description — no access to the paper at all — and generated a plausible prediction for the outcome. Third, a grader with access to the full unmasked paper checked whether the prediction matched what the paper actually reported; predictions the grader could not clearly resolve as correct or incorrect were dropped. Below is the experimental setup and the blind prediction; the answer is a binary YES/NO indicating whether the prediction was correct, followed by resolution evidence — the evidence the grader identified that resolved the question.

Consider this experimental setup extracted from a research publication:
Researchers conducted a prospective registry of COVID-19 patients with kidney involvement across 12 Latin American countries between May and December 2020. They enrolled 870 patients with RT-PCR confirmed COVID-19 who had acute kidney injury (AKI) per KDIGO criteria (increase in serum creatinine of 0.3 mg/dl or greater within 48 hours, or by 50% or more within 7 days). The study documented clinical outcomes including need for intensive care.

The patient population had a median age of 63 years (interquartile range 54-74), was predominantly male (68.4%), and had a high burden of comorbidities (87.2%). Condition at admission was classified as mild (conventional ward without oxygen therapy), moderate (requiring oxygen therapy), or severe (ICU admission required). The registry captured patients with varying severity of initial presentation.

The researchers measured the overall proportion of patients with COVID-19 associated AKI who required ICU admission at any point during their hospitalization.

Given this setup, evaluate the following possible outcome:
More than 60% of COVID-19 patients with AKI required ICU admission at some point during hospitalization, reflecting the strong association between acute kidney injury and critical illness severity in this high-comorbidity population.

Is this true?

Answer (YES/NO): YES